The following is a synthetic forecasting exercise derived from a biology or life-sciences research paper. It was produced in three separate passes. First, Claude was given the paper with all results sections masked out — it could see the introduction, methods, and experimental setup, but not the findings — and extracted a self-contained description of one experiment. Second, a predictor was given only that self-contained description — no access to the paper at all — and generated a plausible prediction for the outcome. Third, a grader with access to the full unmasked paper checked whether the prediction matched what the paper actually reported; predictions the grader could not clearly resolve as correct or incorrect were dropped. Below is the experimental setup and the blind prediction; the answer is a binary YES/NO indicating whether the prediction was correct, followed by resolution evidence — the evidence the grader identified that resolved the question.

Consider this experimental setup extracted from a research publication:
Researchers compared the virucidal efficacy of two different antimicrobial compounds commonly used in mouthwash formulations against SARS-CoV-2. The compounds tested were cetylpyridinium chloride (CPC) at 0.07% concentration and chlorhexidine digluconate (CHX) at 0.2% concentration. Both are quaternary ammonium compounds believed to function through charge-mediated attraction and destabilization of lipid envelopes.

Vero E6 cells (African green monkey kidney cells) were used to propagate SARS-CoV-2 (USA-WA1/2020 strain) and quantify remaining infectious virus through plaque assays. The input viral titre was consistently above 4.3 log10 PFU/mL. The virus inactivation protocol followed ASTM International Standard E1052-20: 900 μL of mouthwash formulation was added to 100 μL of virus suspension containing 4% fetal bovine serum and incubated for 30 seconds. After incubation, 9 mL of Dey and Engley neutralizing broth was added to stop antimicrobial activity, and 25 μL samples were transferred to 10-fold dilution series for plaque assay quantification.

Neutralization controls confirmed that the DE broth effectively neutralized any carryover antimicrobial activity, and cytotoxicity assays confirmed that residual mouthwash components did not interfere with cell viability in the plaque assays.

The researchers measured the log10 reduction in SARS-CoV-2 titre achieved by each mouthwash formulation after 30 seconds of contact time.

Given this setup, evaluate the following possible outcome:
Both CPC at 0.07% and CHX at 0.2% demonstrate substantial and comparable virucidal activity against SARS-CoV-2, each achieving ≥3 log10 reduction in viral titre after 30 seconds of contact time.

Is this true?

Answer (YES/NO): NO